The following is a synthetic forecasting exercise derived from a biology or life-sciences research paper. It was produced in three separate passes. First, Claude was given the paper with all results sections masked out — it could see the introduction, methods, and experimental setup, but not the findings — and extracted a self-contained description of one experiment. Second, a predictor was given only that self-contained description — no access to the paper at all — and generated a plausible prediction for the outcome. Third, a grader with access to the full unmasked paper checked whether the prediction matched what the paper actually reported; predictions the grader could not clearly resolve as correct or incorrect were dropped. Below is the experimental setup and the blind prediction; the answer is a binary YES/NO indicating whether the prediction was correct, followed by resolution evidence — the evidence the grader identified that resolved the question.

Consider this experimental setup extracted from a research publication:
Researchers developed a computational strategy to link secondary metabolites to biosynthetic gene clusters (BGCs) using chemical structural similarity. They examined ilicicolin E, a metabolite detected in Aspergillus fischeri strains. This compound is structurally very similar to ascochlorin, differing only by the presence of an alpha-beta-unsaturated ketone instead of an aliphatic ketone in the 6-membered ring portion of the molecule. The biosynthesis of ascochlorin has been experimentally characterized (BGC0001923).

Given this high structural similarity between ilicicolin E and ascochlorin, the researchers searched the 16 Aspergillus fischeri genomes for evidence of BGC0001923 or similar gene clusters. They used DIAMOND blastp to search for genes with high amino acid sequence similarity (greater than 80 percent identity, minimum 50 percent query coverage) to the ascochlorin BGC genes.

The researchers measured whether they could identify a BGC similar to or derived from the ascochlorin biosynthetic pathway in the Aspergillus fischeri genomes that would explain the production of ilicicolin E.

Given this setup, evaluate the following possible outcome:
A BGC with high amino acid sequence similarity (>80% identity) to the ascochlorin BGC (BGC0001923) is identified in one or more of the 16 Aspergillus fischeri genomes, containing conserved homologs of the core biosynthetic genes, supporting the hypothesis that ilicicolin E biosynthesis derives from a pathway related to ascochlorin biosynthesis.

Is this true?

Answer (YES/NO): NO